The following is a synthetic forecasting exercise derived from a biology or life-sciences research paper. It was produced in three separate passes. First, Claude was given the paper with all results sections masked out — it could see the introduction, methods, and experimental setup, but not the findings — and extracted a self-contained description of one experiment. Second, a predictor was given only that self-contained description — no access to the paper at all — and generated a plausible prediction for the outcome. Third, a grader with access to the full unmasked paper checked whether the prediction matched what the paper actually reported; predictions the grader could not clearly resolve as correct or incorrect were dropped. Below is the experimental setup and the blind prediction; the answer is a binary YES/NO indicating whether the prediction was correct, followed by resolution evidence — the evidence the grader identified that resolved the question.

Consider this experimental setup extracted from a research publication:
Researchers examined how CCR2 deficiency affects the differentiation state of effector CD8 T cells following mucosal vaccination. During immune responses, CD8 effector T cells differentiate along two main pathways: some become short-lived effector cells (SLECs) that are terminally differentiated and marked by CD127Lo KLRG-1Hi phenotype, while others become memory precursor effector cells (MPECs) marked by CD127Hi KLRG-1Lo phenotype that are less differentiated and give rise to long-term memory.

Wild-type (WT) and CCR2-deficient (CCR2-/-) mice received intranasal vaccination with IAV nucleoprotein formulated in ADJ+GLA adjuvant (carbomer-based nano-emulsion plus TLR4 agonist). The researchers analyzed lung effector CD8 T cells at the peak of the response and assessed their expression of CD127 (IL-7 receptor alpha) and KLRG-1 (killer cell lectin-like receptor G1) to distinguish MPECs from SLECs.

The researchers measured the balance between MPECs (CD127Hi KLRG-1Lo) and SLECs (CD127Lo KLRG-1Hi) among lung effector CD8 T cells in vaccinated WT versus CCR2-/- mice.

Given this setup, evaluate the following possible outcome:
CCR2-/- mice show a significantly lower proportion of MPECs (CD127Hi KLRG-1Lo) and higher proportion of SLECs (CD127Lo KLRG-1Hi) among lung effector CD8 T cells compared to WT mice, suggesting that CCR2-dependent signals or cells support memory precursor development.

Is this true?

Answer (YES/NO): NO